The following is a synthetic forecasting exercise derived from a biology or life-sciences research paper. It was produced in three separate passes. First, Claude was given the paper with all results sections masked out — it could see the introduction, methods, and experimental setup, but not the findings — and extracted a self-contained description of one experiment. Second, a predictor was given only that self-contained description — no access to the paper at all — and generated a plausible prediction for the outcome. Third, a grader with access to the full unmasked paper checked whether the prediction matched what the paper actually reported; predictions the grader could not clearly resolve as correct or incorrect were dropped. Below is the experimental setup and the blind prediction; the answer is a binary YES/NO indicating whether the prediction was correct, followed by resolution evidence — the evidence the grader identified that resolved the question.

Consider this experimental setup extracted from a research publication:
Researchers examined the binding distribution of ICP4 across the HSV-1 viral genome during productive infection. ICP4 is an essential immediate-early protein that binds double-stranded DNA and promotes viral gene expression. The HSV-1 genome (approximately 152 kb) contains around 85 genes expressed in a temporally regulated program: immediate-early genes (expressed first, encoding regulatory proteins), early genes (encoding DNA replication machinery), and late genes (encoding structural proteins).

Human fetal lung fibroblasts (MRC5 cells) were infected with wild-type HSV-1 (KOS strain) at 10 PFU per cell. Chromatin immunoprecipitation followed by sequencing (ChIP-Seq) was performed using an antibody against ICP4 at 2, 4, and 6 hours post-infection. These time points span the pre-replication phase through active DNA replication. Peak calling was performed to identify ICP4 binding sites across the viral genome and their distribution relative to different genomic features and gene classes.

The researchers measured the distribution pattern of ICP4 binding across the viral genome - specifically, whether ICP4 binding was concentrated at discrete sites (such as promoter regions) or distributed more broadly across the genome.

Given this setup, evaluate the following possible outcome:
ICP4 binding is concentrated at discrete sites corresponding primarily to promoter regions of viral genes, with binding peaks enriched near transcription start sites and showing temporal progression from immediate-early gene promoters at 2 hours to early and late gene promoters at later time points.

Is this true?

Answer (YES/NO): NO